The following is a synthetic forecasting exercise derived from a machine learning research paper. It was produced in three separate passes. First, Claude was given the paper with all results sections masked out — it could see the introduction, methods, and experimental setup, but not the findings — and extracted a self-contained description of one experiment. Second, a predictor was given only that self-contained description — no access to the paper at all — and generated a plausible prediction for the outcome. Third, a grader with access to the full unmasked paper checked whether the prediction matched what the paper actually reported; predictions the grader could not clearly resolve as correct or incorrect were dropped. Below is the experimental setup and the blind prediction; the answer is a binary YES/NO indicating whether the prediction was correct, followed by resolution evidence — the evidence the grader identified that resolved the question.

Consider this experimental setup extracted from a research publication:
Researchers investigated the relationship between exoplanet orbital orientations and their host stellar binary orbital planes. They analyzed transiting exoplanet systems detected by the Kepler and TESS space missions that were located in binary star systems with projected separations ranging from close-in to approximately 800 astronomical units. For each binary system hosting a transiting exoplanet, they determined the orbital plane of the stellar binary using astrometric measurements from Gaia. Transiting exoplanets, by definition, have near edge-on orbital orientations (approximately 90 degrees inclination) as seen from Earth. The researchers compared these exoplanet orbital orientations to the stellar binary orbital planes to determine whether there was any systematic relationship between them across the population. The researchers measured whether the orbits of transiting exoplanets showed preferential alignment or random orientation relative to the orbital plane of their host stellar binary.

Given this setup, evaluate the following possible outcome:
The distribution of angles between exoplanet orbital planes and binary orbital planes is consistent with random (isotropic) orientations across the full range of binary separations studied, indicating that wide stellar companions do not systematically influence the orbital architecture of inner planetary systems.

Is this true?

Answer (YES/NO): NO